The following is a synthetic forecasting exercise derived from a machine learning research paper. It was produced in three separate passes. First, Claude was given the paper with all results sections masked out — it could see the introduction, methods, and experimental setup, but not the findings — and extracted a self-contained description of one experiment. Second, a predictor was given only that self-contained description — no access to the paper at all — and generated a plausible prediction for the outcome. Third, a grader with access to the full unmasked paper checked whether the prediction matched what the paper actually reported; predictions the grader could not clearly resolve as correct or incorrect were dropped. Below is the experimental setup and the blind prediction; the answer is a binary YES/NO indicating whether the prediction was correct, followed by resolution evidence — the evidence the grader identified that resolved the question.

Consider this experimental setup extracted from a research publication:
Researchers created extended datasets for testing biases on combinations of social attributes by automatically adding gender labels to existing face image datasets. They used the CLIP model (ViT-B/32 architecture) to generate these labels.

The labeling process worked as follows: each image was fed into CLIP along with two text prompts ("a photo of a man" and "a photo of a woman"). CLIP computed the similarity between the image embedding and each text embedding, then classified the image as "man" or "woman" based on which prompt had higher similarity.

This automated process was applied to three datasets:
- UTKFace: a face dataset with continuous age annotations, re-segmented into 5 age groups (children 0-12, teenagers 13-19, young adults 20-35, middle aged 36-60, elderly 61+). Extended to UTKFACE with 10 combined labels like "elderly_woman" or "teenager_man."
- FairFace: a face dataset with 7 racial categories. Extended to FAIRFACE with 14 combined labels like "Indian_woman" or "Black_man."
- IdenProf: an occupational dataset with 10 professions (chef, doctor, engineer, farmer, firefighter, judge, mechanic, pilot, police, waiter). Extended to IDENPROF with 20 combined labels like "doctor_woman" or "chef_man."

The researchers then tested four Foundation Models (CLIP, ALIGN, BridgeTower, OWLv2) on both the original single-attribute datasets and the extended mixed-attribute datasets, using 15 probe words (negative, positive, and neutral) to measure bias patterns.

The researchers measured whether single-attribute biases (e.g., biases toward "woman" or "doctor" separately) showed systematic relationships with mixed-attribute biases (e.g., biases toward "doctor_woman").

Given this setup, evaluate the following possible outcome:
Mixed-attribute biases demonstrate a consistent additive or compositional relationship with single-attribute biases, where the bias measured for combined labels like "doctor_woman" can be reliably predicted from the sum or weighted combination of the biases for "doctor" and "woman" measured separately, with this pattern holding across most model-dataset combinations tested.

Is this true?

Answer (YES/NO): NO